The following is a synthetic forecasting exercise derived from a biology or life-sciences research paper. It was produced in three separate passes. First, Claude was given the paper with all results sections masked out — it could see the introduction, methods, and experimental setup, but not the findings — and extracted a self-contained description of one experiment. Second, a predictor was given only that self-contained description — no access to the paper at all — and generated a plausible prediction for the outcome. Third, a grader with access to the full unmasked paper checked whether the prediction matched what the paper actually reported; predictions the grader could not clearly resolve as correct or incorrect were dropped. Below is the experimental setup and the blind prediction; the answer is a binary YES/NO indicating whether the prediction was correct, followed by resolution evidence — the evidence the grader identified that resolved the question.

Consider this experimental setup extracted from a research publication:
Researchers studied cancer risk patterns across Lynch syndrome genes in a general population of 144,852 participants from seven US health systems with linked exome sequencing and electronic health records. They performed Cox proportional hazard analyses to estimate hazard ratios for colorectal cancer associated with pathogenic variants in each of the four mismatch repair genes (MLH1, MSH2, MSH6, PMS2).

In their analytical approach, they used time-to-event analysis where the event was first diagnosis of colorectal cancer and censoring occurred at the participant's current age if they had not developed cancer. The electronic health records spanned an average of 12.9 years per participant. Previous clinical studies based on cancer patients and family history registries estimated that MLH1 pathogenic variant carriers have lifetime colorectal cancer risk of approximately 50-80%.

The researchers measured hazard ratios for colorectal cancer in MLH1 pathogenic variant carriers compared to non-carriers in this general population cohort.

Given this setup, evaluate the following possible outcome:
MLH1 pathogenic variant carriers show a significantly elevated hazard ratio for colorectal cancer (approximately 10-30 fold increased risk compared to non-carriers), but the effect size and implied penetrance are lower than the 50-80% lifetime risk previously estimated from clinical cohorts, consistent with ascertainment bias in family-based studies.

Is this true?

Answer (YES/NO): NO